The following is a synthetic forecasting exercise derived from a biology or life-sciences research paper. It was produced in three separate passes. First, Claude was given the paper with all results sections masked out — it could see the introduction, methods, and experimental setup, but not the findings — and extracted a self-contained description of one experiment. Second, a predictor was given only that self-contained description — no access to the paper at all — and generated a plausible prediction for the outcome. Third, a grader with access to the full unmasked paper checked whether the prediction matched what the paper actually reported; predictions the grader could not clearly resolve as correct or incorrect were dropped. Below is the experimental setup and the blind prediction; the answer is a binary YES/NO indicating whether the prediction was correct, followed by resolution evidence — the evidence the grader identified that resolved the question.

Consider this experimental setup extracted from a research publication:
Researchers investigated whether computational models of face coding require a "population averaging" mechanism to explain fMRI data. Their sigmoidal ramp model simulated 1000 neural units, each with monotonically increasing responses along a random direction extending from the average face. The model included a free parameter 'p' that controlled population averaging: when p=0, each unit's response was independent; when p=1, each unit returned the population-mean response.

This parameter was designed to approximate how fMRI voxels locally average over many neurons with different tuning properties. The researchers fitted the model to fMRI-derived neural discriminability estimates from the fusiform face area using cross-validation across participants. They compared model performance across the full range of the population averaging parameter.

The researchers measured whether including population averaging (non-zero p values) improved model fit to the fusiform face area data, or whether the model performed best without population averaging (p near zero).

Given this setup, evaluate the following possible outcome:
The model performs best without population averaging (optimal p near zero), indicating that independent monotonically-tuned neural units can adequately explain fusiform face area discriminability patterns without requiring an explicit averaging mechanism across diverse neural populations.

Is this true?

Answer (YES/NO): NO